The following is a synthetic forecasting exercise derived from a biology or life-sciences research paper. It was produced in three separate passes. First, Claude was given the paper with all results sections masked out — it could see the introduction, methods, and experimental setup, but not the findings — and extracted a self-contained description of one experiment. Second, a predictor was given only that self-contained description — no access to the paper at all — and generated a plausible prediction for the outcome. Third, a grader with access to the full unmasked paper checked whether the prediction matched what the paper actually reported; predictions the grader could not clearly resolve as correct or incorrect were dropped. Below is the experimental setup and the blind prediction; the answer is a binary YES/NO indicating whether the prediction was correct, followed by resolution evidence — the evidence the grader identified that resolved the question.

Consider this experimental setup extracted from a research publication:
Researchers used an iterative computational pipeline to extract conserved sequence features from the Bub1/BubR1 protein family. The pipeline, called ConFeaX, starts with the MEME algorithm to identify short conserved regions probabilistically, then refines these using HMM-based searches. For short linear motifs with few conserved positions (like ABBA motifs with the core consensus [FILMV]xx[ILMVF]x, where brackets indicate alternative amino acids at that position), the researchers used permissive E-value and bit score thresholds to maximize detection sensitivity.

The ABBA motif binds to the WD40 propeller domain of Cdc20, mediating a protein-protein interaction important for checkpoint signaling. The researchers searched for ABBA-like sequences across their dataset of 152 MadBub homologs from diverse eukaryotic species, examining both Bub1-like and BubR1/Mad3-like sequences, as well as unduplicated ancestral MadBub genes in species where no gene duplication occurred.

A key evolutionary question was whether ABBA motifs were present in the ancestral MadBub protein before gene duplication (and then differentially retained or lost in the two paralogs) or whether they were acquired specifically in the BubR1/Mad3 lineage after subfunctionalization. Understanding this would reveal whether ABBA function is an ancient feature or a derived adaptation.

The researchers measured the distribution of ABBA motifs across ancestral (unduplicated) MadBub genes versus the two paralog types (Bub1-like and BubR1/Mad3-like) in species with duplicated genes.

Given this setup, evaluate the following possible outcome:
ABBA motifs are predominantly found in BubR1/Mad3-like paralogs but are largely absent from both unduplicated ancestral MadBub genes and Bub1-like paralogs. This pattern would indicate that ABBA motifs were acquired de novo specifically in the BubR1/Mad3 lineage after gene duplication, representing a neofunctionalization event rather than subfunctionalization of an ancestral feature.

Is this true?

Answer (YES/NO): NO